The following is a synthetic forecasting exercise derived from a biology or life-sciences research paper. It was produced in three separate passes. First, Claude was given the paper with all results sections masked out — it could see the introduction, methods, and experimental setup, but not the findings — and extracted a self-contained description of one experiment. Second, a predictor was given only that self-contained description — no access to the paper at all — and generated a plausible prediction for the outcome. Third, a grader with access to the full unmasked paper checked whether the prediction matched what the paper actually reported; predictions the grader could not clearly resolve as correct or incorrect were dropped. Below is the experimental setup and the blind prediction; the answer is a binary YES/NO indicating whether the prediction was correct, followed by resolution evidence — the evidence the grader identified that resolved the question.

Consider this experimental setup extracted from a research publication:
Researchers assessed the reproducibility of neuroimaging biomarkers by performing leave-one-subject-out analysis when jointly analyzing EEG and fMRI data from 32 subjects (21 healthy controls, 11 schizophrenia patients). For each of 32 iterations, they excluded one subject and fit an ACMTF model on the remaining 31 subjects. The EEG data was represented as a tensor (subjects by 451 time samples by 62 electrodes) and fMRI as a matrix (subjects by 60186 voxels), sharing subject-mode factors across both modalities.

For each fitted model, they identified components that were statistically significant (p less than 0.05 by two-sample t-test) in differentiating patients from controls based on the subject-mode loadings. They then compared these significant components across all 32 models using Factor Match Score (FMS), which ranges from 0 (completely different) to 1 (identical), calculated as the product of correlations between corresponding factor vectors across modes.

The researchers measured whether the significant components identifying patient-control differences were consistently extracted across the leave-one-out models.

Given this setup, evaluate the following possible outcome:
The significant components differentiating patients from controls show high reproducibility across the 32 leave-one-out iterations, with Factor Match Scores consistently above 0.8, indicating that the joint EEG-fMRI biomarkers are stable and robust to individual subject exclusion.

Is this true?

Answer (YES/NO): YES